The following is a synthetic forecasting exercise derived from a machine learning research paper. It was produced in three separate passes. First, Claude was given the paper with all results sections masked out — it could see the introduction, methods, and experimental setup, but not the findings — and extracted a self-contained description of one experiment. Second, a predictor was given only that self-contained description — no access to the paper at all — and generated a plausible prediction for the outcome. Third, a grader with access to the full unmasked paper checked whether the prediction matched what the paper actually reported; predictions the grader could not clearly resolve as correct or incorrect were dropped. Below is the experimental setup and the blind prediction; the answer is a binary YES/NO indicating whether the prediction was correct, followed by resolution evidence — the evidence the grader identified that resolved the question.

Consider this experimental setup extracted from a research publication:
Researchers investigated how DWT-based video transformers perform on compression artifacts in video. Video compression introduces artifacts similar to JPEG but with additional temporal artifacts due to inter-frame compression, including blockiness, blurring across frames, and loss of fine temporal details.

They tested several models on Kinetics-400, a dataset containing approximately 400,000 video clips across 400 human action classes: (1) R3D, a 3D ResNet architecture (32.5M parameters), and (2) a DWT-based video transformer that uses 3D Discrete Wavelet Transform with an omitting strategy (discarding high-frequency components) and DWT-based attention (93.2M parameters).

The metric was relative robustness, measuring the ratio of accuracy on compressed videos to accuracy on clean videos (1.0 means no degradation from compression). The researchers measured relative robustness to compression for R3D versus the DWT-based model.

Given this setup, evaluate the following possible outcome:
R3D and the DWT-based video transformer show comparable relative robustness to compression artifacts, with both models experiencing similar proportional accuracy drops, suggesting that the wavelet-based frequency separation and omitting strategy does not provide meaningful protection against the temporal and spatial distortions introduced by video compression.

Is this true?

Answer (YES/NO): NO